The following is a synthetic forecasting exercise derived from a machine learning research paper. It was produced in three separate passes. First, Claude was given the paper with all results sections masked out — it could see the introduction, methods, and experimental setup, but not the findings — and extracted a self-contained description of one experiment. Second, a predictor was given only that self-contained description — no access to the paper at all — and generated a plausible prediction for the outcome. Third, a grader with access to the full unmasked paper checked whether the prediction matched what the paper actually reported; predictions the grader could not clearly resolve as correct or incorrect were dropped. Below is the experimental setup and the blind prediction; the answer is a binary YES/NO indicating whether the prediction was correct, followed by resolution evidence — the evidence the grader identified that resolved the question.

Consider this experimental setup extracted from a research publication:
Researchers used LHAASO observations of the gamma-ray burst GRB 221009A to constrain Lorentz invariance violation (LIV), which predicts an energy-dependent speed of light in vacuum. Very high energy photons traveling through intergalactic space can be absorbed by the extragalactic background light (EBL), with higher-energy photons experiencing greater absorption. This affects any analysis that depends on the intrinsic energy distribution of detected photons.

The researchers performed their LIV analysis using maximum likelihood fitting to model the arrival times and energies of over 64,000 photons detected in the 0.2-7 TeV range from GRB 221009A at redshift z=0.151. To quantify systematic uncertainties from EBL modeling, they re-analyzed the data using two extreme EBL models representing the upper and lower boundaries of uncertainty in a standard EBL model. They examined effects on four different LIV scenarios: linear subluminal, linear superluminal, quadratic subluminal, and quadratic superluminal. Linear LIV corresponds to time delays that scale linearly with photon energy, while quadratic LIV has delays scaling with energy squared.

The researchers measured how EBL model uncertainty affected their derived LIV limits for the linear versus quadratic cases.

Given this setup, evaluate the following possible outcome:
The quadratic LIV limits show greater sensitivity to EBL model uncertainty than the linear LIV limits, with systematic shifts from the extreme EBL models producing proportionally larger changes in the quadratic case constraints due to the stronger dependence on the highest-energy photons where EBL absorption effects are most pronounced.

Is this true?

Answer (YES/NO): NO